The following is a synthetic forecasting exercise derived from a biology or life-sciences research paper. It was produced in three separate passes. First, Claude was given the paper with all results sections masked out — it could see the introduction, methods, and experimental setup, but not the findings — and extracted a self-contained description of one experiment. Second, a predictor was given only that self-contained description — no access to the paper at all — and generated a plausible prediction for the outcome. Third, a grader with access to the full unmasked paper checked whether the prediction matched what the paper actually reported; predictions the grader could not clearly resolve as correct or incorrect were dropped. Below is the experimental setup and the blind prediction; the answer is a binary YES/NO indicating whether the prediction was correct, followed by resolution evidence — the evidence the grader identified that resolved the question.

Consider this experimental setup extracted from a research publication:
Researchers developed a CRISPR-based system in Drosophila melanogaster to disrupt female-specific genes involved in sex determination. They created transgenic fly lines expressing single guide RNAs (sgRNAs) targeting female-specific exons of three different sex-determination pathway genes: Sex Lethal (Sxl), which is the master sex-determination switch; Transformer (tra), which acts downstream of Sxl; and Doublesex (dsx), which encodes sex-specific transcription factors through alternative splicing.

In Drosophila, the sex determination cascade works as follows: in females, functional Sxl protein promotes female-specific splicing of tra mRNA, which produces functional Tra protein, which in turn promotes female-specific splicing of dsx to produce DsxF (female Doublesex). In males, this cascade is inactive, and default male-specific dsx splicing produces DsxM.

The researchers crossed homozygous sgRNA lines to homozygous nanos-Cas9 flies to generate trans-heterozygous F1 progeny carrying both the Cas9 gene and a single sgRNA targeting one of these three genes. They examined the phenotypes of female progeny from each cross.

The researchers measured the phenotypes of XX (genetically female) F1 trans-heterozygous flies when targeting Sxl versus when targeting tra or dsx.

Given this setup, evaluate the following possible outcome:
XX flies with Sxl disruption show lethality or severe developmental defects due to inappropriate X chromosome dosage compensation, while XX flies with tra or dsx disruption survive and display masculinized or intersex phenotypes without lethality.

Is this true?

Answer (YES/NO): YES